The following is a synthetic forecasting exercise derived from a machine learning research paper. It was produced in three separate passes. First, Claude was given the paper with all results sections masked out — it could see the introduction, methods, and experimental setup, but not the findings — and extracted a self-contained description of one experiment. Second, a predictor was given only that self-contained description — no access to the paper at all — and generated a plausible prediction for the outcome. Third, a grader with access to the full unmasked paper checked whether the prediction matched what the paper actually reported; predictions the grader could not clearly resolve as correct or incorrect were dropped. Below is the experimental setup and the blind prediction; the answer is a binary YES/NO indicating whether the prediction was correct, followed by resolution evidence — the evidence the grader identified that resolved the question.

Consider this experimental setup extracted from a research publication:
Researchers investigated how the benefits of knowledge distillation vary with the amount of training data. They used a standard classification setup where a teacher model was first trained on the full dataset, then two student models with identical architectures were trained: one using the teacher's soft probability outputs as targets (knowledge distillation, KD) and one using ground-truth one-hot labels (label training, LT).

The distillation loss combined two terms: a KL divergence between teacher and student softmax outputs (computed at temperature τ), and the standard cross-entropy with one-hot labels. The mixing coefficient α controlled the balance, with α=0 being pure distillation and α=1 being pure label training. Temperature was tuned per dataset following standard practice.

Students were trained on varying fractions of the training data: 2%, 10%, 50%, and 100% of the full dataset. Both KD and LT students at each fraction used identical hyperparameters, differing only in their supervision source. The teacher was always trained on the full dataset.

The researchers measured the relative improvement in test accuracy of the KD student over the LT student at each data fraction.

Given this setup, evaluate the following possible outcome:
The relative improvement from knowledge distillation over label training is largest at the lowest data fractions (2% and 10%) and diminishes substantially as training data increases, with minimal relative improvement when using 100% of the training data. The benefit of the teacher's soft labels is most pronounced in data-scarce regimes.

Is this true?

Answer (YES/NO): NO